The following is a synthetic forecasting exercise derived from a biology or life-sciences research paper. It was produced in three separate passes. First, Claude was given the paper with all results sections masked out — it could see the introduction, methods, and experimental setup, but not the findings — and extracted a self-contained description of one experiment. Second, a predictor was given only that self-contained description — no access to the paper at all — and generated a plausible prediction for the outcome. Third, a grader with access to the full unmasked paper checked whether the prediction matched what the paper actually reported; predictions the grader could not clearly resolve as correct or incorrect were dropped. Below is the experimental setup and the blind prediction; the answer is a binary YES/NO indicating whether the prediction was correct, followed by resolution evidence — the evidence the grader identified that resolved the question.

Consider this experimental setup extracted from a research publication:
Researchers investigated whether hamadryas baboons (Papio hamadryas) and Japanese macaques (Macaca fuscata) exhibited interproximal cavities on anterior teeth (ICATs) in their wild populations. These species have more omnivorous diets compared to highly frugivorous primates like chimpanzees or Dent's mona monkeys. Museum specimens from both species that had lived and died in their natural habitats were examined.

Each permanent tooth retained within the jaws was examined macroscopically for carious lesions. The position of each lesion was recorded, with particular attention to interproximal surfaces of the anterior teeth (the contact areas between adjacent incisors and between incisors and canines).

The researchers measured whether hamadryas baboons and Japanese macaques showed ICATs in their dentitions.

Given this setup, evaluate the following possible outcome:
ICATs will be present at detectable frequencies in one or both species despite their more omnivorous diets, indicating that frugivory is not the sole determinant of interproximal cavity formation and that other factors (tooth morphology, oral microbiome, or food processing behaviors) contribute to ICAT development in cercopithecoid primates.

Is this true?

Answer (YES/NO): NO